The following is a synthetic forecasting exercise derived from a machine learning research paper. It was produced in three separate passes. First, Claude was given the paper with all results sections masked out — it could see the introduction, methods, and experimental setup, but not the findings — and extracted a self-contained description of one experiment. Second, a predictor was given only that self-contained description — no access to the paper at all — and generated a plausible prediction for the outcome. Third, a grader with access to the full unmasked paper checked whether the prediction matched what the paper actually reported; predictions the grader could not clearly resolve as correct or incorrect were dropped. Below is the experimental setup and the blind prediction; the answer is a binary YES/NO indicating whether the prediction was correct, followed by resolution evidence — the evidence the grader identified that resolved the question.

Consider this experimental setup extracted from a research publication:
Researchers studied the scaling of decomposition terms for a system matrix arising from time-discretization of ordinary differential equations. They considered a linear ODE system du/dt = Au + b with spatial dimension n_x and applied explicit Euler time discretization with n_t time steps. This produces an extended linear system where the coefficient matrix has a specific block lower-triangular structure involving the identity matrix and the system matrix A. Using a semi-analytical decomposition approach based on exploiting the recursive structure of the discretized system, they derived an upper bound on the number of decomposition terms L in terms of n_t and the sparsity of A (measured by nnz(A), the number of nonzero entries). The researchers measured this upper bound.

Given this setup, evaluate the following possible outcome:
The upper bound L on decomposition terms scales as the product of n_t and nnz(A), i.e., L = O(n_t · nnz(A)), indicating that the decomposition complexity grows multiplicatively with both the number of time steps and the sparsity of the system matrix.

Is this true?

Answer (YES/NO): NO